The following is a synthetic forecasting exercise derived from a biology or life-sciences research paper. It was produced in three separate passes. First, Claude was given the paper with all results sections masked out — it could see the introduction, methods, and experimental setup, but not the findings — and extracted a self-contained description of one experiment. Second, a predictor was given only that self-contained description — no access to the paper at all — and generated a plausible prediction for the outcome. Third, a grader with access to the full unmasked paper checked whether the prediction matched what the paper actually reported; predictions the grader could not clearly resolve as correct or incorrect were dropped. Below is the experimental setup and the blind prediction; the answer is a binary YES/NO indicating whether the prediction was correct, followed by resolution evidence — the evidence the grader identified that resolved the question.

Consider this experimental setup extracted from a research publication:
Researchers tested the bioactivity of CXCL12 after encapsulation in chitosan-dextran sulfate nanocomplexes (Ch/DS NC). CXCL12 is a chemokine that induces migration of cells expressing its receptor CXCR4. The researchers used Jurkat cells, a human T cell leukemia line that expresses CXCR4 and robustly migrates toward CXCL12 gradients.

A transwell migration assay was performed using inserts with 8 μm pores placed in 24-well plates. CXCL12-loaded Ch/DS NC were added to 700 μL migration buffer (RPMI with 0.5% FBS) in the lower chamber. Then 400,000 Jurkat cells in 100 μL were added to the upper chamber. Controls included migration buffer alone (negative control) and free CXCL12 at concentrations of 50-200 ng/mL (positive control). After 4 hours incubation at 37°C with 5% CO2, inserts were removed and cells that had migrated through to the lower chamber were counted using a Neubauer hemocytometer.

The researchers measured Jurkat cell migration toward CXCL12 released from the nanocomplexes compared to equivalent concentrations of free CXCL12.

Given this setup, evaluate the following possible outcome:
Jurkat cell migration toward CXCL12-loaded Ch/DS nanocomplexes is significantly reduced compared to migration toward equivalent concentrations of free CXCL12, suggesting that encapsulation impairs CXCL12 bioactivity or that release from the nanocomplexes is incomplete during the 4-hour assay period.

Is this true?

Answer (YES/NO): NO